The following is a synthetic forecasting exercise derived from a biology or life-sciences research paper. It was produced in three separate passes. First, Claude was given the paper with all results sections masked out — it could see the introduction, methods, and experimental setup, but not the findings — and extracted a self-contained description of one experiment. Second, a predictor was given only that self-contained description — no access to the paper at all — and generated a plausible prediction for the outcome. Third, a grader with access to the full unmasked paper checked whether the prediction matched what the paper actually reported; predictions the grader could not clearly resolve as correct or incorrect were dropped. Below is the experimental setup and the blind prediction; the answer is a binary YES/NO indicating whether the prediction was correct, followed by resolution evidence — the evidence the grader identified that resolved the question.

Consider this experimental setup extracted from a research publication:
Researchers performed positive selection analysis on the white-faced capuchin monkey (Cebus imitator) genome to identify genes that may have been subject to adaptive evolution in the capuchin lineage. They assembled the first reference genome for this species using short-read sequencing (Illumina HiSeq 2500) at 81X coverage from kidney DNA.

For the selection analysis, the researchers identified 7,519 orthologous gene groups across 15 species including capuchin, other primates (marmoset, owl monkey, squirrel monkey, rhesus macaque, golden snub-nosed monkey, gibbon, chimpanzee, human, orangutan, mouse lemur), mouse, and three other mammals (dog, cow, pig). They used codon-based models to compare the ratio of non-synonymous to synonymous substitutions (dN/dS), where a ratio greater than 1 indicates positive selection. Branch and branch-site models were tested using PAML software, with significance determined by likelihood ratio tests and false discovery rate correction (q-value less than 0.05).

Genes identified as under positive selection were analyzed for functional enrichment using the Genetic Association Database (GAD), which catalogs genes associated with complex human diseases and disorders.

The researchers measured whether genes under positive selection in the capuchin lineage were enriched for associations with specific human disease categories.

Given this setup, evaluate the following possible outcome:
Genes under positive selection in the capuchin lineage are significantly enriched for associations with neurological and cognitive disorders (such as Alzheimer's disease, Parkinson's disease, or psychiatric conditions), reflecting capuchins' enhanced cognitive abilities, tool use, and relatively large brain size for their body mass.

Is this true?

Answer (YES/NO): NO